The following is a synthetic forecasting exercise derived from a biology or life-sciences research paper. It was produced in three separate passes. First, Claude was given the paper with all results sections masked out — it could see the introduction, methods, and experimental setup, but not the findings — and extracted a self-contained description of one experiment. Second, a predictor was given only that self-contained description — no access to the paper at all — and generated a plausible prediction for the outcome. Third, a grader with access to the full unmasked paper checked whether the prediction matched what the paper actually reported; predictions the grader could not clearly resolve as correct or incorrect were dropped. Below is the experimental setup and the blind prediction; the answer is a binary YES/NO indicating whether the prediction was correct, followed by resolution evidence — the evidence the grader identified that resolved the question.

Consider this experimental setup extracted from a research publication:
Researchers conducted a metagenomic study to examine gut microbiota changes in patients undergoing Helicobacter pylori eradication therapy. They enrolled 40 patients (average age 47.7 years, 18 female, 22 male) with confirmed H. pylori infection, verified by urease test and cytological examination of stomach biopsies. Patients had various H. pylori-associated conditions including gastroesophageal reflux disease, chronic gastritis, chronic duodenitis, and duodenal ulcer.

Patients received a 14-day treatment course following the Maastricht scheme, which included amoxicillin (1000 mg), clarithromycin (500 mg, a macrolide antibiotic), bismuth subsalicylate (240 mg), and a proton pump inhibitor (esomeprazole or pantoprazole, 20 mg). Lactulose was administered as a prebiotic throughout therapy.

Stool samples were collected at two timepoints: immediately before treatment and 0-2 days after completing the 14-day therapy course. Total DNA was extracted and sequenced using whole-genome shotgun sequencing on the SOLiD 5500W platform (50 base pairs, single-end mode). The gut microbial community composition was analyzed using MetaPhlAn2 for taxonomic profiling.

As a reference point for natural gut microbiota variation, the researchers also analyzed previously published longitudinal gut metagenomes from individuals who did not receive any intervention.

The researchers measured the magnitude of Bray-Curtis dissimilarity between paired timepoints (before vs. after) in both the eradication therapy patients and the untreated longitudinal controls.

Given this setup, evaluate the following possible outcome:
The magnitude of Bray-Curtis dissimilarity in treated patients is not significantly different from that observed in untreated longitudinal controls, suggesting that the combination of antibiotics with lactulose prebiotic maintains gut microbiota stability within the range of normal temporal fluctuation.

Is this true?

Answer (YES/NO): NO